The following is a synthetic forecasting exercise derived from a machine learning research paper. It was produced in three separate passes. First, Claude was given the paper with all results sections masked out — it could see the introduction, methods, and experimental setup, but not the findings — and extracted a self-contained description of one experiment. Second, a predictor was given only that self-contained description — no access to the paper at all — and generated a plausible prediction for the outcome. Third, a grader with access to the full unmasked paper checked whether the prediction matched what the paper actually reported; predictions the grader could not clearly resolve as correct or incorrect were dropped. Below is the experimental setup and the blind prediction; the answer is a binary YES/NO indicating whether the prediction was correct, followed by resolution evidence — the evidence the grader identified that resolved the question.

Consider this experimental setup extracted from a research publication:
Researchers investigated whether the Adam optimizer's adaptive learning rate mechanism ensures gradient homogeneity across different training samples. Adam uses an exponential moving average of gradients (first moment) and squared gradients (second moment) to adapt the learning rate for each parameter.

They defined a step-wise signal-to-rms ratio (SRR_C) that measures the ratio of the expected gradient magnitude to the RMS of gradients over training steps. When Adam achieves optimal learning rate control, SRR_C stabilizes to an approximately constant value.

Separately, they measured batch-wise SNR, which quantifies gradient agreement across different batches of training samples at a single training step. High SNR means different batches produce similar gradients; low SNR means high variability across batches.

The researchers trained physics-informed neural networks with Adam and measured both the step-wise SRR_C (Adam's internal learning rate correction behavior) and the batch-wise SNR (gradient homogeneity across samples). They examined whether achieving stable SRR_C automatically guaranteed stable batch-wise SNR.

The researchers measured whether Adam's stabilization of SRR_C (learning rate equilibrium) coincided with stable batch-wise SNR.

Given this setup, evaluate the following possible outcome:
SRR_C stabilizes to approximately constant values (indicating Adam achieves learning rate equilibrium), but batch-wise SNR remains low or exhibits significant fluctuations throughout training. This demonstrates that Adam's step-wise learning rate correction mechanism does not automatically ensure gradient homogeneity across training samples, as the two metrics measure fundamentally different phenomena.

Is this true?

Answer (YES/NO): NO